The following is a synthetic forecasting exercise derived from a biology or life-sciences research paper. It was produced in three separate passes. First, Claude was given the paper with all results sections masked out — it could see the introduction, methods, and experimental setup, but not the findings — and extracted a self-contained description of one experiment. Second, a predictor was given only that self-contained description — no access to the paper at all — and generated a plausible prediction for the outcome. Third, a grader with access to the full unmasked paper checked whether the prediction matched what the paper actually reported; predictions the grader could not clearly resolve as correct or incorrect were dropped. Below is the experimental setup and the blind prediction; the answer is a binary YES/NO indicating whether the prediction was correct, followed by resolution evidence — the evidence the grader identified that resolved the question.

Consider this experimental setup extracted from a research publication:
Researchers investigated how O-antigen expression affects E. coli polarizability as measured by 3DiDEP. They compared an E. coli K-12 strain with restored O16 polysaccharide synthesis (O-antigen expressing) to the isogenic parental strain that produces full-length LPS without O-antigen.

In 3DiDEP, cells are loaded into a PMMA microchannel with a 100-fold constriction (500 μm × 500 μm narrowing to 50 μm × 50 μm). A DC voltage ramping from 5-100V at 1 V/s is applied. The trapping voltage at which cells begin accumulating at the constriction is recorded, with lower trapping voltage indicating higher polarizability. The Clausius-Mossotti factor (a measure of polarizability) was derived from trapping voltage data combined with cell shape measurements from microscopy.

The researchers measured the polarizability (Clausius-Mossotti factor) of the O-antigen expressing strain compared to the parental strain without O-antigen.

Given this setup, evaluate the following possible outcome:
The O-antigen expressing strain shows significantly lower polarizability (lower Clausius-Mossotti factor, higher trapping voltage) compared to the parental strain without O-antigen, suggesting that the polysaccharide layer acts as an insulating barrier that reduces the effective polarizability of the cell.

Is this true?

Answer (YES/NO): NO